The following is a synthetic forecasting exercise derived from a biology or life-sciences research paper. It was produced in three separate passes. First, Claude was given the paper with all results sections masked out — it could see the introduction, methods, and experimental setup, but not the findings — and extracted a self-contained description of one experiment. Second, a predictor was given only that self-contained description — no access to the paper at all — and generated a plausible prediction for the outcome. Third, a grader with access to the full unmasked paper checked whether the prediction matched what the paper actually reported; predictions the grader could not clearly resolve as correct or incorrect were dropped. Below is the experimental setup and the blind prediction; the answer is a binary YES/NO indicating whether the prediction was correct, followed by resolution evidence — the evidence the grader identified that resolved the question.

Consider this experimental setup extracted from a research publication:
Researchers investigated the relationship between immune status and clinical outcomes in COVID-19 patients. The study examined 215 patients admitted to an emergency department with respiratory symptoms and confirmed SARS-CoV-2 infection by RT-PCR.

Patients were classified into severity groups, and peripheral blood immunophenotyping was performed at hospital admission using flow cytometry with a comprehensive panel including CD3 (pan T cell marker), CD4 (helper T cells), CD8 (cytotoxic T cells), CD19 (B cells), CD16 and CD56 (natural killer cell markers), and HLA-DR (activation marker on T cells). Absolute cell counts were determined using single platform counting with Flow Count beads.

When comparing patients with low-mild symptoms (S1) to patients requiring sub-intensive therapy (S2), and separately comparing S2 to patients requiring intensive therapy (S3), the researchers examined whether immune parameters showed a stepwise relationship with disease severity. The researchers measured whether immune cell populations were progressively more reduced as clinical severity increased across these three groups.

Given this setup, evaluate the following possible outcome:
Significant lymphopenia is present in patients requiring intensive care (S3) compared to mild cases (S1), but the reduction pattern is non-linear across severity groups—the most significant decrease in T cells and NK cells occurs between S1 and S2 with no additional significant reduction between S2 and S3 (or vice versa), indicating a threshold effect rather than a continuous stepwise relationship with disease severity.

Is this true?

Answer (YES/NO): NO